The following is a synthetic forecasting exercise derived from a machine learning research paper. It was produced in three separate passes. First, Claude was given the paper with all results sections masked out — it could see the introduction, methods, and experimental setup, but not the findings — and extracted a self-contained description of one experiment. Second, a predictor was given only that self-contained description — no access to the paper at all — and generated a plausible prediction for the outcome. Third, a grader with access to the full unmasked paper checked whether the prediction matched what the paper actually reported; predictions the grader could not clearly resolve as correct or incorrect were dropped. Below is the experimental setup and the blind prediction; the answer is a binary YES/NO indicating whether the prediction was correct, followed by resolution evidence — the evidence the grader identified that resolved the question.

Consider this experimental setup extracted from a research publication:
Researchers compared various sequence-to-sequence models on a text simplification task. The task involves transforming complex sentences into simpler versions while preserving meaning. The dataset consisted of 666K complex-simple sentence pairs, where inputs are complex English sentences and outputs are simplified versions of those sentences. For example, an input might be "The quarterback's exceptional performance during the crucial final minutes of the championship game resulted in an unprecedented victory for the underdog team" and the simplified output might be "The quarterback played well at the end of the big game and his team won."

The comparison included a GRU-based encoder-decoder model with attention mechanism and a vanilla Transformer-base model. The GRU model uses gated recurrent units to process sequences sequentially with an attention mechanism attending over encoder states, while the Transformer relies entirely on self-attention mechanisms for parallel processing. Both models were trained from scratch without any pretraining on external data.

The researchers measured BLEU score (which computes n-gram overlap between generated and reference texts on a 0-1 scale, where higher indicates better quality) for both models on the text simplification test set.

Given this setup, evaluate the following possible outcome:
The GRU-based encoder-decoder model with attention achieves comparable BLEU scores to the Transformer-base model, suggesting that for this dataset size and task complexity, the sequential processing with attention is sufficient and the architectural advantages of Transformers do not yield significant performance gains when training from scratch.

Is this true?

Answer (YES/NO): NO